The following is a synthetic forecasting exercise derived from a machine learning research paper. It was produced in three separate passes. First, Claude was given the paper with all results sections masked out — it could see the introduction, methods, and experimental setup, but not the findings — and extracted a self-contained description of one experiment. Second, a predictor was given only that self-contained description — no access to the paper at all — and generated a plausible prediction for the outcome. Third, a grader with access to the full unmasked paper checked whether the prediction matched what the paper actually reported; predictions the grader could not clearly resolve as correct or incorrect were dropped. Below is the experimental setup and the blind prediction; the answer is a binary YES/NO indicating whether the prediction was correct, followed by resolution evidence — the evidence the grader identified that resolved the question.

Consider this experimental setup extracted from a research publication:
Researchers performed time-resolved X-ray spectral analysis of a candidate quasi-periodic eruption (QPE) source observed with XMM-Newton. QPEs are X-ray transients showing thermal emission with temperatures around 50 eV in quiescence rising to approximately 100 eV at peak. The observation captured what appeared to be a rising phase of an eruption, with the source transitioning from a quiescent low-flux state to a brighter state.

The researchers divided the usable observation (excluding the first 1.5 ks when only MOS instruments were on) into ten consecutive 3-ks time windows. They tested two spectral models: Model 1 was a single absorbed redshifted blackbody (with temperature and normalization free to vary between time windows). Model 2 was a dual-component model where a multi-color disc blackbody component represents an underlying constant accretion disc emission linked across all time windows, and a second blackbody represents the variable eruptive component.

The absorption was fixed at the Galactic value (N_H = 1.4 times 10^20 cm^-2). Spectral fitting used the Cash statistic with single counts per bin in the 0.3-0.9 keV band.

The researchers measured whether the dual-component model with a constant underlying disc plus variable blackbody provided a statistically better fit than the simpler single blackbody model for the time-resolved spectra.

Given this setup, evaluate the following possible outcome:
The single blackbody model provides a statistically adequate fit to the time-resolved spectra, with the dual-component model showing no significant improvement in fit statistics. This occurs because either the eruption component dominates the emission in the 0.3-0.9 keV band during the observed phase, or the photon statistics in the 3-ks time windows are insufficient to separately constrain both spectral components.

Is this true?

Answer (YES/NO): YES